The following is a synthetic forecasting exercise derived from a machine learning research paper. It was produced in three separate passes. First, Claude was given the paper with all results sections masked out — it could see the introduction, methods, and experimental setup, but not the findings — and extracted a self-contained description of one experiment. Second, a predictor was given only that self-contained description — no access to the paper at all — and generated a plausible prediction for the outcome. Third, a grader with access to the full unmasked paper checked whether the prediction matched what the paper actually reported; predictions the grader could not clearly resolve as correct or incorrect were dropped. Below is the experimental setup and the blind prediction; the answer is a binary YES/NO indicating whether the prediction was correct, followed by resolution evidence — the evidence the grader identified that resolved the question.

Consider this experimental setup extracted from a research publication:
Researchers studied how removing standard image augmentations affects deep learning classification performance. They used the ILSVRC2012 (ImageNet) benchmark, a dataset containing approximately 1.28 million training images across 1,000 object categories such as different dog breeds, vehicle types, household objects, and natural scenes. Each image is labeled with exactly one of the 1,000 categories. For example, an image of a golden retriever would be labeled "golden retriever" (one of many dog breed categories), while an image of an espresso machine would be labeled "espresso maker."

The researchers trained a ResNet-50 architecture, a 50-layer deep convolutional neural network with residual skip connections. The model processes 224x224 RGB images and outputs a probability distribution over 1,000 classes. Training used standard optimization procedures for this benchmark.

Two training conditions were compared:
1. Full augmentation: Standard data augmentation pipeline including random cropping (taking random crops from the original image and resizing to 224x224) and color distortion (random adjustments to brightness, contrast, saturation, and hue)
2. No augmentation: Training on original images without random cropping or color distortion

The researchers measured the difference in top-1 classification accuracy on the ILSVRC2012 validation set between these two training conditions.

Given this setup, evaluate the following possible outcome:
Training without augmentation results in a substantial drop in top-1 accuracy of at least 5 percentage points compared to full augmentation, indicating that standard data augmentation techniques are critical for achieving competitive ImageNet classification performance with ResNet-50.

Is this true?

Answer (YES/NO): YES